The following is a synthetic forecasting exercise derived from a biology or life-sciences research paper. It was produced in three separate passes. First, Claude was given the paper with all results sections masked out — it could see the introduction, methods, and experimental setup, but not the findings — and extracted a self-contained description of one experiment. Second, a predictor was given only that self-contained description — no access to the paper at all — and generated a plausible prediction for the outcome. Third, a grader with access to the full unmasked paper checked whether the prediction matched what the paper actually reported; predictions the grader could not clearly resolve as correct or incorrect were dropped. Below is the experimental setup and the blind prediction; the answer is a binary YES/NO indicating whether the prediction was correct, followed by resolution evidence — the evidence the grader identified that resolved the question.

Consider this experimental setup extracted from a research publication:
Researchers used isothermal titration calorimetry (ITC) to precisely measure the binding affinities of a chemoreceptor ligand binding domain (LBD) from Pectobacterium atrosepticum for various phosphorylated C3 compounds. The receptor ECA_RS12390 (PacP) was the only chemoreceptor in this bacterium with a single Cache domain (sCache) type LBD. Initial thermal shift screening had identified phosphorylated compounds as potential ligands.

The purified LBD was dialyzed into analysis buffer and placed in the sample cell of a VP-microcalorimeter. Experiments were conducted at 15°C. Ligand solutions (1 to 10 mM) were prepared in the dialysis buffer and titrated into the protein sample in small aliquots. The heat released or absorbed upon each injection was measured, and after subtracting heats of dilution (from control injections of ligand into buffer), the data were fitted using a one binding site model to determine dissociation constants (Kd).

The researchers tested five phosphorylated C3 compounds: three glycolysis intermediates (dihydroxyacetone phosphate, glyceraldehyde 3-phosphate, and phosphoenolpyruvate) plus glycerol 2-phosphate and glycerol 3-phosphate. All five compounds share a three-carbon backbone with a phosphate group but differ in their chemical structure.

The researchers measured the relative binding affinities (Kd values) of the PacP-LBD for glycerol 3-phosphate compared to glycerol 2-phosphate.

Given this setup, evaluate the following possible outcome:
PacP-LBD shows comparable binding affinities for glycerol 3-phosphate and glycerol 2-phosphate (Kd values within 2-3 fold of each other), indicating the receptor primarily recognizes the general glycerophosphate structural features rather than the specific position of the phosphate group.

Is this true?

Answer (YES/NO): NO